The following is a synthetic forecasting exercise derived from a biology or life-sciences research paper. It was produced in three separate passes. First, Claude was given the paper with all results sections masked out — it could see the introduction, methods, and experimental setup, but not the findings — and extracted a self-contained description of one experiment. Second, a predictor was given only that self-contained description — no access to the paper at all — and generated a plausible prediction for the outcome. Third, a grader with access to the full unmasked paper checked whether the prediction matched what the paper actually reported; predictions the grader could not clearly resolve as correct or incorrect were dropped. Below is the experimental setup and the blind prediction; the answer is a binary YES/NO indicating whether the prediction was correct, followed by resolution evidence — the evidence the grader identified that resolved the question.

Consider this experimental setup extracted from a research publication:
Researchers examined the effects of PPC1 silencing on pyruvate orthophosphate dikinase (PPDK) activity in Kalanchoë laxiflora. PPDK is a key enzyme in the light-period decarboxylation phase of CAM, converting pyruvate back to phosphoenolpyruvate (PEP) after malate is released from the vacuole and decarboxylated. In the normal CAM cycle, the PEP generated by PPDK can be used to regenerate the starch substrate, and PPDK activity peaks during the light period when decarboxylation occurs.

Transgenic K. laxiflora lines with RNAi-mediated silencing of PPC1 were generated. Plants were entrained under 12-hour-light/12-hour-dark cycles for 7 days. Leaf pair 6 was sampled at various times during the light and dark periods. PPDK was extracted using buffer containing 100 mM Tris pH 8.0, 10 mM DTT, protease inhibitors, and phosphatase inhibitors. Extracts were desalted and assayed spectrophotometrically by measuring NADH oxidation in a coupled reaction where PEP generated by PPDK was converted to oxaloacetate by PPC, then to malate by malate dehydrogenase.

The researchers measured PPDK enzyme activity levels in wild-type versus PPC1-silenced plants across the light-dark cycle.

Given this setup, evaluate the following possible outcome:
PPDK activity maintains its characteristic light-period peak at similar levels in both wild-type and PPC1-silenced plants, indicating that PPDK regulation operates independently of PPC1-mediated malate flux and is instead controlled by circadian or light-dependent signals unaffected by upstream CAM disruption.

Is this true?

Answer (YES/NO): NO